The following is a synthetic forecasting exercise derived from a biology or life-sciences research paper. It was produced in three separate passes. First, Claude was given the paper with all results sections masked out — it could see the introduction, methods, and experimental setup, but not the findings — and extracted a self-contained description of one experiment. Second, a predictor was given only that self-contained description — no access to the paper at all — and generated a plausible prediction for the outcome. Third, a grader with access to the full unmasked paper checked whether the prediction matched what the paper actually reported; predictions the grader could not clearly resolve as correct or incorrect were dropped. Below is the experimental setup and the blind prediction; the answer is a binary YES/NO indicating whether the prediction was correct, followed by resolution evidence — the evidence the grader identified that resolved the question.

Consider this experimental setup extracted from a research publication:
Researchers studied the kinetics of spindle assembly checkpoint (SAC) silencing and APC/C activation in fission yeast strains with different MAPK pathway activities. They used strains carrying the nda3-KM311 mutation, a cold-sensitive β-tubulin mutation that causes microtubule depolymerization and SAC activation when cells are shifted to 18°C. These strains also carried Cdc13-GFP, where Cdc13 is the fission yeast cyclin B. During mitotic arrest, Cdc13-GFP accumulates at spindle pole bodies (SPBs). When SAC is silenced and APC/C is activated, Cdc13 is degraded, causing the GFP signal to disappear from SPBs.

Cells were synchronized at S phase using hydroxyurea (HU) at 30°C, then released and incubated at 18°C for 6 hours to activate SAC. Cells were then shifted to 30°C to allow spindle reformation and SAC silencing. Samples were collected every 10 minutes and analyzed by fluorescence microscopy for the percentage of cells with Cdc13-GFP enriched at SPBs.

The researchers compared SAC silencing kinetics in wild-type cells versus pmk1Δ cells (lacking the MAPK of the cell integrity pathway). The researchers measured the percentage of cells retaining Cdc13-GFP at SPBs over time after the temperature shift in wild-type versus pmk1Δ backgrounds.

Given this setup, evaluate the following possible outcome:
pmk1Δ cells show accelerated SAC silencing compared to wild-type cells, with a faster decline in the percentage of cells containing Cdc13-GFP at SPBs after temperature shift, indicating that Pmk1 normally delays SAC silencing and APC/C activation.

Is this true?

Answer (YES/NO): YES